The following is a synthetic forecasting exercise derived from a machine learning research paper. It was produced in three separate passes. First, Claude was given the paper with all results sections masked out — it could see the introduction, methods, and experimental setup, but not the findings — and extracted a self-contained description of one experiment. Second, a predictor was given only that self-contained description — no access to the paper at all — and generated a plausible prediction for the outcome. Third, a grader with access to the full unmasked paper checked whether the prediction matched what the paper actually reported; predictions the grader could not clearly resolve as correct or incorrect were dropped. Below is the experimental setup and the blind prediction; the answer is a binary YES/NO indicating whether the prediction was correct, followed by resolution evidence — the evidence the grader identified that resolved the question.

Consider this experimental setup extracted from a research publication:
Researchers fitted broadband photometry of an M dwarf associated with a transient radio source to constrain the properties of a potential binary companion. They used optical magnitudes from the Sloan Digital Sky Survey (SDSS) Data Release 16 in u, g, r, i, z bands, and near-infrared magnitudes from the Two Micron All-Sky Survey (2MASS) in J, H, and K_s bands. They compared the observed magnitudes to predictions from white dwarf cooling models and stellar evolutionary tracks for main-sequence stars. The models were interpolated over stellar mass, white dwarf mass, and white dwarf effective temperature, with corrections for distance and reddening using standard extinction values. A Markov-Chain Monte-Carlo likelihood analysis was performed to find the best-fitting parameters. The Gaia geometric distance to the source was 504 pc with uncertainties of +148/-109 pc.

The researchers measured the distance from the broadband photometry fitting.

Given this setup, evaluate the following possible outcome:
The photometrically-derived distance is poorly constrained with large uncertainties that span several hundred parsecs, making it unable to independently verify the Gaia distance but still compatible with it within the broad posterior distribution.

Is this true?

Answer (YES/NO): NO